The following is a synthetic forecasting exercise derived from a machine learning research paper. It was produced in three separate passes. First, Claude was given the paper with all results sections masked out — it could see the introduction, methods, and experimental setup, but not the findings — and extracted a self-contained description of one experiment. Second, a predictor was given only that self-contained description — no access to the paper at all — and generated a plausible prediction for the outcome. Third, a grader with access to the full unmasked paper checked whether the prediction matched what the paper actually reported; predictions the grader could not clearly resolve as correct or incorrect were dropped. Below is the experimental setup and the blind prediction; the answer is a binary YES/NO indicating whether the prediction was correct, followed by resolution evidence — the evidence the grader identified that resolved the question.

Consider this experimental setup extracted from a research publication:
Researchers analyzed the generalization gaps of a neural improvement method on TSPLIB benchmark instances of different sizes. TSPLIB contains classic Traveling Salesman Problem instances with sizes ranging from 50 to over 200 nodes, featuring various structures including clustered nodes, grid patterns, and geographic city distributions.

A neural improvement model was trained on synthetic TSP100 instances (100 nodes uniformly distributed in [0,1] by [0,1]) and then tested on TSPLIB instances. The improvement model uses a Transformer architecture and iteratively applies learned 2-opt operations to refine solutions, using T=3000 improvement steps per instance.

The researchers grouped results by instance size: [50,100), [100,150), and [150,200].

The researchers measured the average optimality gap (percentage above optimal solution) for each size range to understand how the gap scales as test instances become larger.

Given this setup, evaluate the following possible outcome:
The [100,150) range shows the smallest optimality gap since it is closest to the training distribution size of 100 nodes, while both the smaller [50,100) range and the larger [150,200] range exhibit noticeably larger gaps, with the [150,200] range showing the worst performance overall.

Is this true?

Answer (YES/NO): NO